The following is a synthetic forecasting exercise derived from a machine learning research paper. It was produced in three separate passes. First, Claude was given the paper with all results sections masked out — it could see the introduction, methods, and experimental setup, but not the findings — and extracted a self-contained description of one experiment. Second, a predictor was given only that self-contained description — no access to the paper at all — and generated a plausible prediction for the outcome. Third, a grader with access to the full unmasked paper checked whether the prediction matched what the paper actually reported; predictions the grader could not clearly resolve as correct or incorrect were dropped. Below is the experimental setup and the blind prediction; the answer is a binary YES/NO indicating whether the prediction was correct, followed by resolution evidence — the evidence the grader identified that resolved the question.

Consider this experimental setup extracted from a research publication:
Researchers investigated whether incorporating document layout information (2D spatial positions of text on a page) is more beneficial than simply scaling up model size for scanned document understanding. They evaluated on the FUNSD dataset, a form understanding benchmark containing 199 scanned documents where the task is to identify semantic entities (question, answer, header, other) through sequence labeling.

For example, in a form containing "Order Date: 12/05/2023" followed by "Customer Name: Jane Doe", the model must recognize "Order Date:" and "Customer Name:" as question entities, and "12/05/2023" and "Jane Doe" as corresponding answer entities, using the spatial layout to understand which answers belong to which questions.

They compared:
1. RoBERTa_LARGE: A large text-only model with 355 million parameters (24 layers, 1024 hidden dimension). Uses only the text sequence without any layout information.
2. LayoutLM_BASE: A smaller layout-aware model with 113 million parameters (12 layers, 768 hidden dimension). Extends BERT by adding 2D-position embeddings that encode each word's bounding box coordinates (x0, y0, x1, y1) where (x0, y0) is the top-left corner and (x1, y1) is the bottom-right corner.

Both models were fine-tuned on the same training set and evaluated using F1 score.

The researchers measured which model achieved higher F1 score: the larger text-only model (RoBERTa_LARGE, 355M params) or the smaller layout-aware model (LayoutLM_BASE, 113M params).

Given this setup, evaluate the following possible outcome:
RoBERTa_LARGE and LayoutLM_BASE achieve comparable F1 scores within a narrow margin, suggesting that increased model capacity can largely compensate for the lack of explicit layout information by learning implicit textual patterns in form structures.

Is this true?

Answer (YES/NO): NO